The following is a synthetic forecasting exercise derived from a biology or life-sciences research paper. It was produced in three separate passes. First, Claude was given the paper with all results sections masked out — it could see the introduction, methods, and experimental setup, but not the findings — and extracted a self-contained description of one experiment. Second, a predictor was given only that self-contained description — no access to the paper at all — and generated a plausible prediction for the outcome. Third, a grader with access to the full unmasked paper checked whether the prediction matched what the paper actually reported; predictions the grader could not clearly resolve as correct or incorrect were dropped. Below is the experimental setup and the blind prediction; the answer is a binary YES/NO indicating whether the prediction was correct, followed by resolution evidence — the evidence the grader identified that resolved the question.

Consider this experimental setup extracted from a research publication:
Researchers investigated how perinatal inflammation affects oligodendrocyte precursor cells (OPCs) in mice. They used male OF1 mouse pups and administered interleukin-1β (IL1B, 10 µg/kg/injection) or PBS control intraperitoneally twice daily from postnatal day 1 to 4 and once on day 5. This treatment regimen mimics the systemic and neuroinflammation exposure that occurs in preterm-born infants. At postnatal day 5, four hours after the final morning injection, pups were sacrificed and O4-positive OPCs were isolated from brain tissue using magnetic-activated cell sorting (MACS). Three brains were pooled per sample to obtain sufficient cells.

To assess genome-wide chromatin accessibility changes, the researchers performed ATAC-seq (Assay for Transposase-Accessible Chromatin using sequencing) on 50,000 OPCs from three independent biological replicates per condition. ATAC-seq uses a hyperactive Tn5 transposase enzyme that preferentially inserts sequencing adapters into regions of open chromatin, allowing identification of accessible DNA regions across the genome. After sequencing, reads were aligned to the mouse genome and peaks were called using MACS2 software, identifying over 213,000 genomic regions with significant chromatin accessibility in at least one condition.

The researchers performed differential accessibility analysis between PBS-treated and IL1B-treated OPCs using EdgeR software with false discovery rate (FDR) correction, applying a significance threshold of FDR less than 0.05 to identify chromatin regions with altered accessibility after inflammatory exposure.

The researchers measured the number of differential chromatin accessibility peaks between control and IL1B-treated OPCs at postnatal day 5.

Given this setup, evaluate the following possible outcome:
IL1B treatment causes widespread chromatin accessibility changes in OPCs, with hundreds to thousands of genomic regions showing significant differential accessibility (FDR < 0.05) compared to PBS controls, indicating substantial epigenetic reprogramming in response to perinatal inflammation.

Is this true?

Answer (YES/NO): NO